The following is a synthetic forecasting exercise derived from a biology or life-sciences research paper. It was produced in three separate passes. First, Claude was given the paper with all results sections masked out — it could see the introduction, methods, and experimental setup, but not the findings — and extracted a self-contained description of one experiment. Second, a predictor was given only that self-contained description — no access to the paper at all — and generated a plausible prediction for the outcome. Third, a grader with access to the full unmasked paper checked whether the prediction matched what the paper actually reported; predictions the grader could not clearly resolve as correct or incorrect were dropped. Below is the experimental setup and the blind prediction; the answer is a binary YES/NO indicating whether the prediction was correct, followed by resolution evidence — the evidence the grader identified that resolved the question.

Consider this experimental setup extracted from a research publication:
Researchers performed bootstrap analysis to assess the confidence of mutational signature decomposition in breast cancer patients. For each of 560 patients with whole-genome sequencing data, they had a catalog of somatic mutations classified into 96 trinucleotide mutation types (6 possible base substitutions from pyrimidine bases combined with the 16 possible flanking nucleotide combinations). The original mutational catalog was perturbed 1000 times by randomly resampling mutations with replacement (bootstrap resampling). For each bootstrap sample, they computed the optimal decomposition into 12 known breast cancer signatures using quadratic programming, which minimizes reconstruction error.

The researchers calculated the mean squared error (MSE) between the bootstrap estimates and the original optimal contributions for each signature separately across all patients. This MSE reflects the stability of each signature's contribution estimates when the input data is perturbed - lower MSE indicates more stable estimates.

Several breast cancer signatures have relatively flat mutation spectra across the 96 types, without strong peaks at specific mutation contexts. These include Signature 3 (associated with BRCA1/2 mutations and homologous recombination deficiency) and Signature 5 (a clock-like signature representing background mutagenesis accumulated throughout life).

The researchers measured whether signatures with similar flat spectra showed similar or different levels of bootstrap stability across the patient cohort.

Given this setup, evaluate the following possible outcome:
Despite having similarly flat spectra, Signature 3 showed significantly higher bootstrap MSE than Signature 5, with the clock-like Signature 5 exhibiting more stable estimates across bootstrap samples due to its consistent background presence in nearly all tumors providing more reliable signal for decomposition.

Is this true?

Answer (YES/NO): NO